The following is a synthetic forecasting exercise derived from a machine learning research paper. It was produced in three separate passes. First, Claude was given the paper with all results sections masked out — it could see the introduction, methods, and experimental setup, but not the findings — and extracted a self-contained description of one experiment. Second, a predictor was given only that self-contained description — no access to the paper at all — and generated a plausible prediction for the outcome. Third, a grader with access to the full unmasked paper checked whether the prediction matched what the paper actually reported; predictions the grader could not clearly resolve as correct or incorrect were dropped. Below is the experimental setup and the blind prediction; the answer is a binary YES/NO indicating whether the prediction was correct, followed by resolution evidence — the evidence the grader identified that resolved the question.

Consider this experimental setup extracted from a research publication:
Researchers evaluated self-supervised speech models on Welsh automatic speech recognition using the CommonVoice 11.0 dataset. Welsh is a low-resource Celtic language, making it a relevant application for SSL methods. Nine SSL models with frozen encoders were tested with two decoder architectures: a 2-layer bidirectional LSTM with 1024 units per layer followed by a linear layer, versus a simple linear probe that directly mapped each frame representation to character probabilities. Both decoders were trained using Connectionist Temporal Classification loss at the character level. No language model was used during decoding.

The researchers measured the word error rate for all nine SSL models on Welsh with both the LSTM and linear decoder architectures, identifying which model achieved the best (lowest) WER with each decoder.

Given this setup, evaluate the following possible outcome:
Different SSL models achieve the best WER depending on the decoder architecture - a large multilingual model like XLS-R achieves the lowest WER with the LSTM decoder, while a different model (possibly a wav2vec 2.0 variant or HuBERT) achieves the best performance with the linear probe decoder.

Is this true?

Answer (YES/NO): NO